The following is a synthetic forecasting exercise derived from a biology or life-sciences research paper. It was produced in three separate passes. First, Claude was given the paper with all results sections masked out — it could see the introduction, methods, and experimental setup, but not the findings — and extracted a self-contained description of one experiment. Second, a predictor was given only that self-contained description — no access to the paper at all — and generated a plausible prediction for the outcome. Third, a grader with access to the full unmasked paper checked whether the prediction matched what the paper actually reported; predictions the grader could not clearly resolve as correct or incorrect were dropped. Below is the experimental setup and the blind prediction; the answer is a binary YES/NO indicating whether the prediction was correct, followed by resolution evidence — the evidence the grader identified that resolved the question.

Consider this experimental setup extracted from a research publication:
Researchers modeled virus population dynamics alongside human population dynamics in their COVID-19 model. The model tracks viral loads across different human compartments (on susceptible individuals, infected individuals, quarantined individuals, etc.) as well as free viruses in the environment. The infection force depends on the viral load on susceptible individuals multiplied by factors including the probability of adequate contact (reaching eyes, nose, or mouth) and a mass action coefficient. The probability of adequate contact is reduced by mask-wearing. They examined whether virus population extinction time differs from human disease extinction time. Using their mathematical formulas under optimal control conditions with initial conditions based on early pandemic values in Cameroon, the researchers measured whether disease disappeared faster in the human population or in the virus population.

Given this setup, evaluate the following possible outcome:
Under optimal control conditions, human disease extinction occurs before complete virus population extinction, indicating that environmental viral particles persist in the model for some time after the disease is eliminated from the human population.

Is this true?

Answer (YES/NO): YES